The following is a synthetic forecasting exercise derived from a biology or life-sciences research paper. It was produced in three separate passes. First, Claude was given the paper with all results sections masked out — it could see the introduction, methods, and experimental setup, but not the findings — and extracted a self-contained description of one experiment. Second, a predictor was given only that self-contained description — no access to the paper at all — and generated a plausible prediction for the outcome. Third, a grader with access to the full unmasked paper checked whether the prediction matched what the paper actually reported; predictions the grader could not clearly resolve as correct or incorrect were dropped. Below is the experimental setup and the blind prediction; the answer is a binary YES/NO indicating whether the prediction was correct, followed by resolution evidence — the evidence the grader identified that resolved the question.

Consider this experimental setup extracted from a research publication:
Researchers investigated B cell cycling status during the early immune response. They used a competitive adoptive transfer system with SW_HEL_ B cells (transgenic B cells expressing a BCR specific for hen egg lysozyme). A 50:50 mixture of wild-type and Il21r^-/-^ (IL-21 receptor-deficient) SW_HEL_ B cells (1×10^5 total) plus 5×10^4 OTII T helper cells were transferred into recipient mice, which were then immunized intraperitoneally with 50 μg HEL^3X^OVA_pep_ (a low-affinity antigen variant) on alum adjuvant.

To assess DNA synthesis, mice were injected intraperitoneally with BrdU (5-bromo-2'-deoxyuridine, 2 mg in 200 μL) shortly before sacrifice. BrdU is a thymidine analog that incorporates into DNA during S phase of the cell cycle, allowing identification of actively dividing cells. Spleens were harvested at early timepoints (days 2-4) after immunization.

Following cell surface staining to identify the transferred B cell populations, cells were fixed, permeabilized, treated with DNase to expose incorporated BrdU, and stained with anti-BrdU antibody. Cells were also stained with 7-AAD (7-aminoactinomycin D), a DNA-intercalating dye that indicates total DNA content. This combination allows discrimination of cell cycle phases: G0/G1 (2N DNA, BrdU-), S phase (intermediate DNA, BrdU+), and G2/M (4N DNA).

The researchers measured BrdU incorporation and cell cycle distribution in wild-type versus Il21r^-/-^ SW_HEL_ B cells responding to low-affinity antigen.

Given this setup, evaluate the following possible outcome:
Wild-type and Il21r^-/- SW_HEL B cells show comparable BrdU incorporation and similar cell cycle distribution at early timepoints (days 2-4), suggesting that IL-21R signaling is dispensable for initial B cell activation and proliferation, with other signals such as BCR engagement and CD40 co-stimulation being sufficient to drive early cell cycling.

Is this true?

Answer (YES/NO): NO